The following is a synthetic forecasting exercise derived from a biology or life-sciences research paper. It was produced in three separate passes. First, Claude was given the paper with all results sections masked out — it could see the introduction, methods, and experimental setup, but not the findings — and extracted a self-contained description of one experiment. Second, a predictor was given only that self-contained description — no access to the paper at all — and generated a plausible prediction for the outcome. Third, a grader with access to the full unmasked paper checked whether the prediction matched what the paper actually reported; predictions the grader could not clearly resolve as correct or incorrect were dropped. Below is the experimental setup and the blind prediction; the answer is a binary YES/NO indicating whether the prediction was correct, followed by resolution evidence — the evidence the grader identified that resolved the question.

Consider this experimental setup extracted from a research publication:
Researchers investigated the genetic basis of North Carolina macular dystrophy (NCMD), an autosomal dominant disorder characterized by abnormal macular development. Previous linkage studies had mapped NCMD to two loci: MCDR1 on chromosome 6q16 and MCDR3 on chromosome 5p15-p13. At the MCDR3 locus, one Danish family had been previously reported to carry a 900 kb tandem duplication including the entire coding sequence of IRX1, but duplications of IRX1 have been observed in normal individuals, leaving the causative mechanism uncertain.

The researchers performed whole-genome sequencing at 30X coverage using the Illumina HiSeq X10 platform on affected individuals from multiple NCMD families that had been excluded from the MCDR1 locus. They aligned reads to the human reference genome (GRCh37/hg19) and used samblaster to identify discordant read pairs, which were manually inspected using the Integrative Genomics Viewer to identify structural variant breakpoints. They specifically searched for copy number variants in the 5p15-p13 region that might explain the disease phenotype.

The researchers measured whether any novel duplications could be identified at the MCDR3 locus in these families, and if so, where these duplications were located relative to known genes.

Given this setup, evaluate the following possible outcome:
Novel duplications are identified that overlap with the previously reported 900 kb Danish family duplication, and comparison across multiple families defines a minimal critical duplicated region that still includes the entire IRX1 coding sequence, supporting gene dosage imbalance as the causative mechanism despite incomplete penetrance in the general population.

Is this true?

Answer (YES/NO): NO